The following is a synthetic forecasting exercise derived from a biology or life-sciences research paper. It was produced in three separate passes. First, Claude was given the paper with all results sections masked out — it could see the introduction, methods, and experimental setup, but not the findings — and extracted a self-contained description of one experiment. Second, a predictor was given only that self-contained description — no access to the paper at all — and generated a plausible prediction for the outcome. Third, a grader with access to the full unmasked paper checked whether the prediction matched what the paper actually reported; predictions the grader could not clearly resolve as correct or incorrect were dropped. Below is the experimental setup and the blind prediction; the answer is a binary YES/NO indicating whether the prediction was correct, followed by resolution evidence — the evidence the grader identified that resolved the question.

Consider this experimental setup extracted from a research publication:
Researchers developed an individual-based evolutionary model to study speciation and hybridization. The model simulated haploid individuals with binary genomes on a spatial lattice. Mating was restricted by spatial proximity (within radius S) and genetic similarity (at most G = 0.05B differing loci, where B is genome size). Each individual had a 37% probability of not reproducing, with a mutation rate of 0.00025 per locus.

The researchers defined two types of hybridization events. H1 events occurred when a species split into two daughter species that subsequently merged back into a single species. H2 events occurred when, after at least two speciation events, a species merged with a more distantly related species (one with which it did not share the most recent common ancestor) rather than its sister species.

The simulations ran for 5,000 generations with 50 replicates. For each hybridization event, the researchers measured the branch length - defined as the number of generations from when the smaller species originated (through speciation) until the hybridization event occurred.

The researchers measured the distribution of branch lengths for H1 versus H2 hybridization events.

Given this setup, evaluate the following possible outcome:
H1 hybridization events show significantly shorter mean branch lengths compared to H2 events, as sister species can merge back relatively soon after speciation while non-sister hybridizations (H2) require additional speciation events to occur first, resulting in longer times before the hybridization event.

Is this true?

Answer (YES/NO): YES